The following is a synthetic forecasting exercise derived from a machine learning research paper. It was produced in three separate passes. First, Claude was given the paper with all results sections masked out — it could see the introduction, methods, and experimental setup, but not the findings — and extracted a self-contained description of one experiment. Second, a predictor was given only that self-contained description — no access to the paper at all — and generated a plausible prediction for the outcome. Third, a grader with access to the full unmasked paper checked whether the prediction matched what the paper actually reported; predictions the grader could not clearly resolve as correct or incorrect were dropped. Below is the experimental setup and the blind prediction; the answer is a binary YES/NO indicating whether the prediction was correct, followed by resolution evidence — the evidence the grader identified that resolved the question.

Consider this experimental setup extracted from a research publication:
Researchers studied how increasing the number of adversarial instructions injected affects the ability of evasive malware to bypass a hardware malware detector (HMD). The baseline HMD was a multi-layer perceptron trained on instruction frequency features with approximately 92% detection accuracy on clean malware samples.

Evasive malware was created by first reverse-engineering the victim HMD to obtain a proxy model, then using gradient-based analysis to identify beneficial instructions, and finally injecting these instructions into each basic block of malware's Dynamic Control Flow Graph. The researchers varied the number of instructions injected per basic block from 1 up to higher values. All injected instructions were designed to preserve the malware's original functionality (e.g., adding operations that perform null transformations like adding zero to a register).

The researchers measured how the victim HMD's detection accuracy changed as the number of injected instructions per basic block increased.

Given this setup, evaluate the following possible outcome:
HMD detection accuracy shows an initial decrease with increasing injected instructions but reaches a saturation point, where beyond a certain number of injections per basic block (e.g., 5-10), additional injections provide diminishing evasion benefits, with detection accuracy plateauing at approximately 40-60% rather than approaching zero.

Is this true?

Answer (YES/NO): NO